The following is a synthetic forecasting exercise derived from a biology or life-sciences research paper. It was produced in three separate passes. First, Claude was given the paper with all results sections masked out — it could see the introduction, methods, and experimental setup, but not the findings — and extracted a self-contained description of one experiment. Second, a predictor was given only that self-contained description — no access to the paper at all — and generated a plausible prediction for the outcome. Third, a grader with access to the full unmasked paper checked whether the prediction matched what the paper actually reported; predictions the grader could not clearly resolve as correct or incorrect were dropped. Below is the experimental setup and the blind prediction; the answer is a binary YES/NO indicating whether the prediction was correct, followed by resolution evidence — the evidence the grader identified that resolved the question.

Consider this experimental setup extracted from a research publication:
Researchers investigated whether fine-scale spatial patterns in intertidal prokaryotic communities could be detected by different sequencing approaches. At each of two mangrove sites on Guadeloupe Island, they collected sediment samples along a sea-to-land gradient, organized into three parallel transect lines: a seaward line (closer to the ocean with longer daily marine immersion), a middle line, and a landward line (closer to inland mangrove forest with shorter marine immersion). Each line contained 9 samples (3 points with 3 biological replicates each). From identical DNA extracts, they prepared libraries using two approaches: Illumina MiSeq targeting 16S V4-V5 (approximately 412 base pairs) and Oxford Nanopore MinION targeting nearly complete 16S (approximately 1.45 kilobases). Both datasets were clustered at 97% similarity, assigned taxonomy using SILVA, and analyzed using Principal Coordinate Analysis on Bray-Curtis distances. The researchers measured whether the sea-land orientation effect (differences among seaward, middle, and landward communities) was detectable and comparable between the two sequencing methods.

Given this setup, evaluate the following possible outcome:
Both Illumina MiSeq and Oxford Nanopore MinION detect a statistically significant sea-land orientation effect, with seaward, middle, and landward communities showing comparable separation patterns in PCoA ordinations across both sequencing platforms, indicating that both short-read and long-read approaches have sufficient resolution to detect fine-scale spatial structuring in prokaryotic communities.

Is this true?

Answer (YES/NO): YES